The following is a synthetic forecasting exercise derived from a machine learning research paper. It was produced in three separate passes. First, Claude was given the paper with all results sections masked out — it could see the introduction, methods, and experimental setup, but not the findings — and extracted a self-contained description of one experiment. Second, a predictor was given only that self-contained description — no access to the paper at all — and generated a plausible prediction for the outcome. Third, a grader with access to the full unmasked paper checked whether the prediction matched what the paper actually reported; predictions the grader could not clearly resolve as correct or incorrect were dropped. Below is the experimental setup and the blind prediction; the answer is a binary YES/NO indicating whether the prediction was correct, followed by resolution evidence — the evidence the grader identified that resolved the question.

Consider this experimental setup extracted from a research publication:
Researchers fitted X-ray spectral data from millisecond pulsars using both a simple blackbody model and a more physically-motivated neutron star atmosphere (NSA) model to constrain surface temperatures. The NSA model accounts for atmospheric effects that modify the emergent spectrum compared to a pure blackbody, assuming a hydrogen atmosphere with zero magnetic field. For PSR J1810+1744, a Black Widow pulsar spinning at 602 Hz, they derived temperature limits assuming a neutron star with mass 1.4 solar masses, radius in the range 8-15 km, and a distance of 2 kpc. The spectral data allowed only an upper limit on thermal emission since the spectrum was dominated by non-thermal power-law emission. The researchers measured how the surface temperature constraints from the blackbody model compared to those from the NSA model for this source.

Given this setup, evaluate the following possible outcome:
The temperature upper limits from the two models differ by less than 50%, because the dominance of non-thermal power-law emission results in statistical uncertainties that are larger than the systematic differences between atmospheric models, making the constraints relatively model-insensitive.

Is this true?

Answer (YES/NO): NO